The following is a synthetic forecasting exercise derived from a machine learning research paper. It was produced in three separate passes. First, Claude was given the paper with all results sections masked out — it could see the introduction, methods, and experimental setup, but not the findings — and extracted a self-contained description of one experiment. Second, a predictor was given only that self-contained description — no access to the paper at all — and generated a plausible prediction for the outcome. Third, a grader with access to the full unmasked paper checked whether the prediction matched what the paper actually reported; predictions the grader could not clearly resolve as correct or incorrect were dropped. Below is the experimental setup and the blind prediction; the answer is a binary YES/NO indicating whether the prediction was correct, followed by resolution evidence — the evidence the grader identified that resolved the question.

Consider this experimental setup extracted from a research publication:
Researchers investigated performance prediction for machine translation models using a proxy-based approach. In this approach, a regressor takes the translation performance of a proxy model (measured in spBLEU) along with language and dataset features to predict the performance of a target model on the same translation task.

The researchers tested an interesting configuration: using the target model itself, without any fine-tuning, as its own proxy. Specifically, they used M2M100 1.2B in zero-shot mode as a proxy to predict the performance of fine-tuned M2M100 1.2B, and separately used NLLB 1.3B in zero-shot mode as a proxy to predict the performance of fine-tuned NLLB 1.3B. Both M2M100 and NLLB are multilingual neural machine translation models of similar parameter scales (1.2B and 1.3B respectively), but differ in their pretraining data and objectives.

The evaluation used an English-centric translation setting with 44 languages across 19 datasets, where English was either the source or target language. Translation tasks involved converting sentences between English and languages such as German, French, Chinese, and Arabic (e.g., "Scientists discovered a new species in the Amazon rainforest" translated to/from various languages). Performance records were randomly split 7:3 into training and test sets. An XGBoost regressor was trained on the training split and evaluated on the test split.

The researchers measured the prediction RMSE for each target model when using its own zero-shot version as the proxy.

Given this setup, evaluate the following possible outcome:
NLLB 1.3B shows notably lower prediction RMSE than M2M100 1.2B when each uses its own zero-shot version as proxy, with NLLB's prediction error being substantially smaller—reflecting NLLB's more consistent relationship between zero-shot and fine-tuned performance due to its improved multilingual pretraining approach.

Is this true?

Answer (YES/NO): YES